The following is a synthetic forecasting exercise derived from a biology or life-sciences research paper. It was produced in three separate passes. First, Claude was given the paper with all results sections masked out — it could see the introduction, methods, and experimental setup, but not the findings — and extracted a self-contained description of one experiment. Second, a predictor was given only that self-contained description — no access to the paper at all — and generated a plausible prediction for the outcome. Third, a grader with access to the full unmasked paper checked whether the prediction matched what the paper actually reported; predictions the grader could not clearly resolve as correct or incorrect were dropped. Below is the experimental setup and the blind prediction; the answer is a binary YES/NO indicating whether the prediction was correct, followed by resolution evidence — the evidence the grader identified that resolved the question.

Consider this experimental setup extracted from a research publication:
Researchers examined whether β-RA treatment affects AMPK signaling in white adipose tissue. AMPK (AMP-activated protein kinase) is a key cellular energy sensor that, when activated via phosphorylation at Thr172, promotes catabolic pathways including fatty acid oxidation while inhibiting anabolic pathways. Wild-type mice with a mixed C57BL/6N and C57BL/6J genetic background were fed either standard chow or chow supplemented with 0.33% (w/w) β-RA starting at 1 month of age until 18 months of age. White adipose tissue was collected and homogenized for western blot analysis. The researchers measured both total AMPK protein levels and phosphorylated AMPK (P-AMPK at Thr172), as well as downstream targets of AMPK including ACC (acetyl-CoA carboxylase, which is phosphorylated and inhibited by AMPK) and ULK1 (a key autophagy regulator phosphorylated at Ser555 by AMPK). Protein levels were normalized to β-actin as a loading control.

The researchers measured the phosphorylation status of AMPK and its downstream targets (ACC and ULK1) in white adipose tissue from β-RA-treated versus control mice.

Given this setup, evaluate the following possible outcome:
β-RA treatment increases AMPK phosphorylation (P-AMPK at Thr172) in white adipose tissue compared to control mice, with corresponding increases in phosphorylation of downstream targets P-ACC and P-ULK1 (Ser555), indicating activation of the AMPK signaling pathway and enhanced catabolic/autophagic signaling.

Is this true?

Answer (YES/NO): NO